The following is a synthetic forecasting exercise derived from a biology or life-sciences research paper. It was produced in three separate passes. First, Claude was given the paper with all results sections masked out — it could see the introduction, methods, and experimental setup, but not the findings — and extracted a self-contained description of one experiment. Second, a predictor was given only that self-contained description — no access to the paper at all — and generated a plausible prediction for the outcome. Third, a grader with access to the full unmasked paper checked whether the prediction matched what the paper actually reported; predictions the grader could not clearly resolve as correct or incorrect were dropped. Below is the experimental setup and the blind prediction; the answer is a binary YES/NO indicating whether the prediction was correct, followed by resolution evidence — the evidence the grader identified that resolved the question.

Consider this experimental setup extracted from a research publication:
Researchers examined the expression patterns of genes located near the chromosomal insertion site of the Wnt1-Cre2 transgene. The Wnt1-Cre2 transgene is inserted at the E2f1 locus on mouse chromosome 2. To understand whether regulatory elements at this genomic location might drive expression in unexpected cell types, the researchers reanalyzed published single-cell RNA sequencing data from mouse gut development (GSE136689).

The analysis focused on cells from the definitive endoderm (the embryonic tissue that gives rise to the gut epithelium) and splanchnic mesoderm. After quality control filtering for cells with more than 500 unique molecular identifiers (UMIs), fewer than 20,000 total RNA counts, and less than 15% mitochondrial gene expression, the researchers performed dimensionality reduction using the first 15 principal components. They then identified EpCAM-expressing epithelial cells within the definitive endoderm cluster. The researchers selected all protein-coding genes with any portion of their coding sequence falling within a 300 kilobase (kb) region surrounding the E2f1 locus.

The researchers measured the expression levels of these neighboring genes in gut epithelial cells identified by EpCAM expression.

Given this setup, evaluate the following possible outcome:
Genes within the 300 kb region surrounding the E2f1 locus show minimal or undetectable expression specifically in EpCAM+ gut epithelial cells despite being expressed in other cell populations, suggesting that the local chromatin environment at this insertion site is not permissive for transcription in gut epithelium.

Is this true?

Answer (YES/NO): NO